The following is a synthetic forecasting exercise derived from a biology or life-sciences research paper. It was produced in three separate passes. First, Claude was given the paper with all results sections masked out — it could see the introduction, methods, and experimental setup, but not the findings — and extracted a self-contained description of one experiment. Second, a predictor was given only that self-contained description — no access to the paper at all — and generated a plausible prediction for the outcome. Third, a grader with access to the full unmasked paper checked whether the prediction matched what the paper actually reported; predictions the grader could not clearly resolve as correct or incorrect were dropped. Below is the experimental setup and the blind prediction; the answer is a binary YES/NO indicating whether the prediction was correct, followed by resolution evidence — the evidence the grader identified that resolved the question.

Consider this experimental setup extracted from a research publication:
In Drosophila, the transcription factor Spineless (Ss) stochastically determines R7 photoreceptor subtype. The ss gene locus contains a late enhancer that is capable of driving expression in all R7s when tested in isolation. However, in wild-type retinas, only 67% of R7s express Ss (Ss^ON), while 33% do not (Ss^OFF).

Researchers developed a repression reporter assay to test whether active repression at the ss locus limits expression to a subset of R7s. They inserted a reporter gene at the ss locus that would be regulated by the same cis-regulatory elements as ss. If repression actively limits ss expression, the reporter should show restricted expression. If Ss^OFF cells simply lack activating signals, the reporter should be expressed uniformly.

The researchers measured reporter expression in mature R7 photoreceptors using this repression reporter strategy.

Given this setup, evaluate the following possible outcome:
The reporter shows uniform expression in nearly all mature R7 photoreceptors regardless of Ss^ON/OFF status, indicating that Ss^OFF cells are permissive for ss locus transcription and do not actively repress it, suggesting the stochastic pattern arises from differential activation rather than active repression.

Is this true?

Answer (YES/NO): NO